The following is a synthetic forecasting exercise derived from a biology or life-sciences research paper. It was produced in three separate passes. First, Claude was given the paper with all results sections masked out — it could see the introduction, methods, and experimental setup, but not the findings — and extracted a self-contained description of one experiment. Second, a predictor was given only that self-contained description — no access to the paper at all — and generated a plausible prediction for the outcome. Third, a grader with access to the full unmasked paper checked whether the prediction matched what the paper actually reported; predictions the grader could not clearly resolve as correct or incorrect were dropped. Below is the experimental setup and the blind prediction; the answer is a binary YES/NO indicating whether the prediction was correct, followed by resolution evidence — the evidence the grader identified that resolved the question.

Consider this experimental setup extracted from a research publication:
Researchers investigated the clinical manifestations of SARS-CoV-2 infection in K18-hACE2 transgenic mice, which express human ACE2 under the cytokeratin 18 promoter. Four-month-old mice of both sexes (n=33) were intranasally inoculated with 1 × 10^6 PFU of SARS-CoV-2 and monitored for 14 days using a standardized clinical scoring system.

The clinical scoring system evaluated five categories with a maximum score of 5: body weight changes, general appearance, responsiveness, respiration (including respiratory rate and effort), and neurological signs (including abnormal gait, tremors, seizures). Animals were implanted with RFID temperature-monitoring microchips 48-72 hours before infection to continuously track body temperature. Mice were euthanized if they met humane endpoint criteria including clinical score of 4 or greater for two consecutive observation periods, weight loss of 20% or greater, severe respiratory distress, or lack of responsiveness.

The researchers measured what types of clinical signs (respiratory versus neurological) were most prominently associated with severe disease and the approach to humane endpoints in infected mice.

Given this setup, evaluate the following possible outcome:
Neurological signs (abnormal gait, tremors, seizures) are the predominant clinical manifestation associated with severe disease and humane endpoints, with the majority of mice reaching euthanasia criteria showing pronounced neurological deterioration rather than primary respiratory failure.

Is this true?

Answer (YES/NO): YES